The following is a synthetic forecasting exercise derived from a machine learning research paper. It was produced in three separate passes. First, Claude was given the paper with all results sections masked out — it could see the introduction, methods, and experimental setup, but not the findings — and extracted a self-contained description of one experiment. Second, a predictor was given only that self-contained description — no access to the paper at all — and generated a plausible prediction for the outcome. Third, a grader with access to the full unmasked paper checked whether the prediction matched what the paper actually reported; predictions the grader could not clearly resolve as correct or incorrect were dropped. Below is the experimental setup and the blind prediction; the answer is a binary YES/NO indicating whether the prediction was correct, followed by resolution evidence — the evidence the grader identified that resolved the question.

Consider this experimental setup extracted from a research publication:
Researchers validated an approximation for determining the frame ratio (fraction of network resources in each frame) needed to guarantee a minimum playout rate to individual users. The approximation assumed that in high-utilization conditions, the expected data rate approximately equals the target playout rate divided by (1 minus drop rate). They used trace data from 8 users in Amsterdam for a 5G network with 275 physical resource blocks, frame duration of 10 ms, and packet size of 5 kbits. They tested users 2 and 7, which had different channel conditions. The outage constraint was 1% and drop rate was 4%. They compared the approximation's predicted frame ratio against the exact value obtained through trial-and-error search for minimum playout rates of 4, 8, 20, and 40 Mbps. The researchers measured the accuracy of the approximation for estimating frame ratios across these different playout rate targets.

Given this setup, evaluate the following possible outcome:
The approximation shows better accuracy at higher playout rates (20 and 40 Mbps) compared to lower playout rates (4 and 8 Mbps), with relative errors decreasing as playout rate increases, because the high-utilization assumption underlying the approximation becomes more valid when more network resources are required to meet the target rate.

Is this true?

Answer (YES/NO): NO